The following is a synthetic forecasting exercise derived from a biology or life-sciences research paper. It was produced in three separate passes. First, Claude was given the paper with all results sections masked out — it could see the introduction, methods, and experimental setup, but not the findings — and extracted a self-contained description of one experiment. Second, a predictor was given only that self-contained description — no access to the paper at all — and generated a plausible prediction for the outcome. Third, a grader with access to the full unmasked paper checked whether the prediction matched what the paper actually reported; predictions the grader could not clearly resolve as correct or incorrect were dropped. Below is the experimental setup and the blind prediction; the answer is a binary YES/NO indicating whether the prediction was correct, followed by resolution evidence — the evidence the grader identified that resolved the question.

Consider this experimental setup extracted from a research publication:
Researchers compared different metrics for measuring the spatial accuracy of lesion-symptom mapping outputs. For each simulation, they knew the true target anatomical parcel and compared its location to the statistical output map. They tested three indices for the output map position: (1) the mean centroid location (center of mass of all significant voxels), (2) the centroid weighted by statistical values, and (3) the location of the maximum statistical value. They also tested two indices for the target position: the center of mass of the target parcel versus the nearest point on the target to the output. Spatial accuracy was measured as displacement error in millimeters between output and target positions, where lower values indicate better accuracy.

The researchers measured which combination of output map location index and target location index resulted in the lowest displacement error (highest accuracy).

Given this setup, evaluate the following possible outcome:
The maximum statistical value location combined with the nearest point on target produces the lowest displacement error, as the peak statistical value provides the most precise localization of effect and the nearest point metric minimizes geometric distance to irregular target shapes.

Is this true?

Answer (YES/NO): YES